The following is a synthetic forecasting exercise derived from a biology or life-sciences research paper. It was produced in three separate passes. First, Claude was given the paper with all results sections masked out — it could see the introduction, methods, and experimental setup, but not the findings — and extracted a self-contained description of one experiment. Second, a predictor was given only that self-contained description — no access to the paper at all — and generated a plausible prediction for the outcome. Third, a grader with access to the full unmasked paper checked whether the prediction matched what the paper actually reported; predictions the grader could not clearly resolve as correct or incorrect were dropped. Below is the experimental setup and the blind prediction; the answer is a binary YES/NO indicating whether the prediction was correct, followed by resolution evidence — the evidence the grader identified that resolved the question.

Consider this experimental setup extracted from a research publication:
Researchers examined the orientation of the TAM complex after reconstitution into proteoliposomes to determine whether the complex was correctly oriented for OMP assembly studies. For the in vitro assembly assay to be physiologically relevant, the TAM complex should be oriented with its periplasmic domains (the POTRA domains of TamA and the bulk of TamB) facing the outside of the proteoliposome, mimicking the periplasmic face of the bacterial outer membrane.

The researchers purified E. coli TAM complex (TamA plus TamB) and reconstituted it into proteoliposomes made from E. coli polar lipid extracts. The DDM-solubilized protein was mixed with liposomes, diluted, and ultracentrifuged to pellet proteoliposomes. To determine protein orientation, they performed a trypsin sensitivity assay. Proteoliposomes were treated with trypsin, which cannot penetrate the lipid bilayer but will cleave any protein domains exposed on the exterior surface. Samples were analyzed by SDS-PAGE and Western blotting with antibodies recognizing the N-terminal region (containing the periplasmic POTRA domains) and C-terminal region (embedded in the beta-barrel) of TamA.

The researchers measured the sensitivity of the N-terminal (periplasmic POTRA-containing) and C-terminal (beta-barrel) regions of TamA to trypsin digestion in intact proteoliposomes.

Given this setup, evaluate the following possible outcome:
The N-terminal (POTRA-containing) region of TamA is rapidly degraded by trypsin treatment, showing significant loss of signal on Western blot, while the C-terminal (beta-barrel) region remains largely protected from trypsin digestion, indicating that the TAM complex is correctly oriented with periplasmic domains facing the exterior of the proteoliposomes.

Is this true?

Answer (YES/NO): YES